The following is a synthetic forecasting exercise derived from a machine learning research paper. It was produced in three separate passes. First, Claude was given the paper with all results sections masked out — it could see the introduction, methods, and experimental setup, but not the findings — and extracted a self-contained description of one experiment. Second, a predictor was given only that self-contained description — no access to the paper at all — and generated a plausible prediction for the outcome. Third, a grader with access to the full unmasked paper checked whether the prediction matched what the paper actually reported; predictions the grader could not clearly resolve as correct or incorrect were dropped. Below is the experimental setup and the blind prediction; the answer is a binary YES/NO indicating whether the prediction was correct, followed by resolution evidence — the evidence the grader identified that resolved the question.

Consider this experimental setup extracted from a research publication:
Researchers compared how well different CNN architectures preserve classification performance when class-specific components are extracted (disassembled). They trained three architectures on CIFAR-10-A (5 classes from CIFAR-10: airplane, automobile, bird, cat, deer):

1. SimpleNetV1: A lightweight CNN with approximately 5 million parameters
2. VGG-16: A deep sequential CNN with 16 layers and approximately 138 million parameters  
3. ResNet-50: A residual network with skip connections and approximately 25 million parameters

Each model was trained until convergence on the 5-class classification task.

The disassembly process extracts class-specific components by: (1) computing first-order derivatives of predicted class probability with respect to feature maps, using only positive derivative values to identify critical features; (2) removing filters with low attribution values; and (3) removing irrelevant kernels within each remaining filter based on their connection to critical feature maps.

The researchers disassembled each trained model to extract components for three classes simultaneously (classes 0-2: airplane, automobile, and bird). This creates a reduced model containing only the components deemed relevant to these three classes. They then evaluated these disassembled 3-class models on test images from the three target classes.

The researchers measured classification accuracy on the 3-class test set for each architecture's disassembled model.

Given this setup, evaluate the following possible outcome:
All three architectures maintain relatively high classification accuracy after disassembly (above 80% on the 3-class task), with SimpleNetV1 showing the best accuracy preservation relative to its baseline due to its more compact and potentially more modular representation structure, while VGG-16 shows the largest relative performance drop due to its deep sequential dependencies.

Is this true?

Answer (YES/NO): NO